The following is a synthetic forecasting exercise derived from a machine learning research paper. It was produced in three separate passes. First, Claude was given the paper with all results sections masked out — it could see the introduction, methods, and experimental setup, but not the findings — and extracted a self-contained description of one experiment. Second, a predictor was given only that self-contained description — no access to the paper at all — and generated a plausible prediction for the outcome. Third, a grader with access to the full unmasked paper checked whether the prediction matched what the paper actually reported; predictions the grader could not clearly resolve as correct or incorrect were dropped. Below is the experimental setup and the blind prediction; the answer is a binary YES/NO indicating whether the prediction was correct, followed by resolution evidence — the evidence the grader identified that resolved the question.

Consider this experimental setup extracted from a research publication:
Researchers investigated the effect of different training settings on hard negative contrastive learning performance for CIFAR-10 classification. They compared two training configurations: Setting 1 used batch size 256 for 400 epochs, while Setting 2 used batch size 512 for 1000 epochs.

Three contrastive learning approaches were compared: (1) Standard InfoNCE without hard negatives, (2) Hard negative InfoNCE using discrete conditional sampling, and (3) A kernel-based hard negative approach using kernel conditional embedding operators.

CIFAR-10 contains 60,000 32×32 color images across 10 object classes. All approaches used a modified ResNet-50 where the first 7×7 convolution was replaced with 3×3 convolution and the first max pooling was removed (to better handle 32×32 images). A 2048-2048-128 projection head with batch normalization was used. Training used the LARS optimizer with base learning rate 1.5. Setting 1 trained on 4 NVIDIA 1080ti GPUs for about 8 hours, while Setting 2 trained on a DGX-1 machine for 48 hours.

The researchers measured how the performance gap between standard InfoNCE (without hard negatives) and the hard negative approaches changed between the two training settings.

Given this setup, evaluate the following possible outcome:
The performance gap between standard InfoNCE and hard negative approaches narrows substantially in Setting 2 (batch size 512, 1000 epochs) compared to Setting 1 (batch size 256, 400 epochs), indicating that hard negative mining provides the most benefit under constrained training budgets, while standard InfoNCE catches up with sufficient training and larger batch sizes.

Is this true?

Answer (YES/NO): YES